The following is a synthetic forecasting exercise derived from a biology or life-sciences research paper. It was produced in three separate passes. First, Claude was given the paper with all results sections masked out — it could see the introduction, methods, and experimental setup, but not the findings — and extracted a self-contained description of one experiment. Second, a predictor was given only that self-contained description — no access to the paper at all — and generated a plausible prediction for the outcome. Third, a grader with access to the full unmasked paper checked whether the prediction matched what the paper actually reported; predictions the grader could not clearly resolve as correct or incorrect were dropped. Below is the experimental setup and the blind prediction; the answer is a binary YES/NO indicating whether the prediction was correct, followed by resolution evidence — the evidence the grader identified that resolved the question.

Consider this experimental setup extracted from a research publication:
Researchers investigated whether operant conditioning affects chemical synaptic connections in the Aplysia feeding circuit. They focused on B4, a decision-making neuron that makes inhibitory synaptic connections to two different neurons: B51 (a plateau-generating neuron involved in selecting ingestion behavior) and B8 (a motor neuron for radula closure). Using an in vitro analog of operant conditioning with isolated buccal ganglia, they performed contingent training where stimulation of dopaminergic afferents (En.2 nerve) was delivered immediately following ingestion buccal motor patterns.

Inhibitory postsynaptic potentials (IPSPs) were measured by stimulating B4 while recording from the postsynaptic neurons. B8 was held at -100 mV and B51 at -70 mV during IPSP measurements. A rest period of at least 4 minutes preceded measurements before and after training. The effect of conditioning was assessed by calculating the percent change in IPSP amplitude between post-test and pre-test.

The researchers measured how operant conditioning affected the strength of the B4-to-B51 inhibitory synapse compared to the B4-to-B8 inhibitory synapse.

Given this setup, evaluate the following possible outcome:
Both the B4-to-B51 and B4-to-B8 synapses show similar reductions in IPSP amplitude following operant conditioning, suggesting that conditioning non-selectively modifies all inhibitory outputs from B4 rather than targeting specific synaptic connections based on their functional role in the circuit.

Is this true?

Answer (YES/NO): NO